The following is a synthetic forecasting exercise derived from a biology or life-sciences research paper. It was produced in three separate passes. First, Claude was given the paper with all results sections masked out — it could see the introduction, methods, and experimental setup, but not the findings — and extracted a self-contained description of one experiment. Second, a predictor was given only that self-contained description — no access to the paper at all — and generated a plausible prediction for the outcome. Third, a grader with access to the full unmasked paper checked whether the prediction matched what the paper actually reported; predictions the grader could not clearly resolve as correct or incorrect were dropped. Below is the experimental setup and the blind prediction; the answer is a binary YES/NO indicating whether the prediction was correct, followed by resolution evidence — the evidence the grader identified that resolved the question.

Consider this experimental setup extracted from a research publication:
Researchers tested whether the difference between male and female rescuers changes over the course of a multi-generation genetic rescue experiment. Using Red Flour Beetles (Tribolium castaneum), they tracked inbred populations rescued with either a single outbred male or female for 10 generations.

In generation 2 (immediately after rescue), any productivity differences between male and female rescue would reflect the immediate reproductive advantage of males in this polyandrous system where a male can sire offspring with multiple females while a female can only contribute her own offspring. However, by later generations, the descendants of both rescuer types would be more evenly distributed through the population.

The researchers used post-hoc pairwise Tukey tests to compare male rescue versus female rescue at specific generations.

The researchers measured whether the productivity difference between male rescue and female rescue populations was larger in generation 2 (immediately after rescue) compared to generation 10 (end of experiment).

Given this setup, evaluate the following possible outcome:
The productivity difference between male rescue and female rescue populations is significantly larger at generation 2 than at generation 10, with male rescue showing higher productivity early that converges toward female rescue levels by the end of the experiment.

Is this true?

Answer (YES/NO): NO